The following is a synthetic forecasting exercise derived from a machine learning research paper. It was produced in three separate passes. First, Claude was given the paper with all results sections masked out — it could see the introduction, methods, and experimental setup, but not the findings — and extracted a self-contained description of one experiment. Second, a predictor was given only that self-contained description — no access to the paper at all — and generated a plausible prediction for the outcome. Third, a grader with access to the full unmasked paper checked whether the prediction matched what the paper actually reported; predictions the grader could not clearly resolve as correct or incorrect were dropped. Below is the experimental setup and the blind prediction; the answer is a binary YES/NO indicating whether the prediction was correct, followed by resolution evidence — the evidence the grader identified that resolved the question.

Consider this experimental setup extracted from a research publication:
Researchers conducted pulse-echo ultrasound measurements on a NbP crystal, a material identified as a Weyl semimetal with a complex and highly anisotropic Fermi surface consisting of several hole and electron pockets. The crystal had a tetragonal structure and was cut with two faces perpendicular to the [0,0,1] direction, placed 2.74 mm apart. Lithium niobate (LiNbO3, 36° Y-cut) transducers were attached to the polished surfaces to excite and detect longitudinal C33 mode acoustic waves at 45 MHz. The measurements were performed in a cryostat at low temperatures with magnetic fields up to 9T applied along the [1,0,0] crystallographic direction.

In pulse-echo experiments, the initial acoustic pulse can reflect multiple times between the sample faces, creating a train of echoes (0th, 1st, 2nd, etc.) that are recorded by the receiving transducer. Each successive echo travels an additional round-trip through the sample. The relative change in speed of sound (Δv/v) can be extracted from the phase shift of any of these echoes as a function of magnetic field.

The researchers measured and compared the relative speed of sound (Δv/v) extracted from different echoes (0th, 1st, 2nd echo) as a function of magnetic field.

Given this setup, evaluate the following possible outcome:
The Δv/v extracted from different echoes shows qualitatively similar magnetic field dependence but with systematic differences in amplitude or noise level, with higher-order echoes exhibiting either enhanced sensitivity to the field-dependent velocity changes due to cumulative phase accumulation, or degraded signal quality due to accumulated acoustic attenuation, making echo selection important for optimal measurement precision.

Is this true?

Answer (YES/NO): YES